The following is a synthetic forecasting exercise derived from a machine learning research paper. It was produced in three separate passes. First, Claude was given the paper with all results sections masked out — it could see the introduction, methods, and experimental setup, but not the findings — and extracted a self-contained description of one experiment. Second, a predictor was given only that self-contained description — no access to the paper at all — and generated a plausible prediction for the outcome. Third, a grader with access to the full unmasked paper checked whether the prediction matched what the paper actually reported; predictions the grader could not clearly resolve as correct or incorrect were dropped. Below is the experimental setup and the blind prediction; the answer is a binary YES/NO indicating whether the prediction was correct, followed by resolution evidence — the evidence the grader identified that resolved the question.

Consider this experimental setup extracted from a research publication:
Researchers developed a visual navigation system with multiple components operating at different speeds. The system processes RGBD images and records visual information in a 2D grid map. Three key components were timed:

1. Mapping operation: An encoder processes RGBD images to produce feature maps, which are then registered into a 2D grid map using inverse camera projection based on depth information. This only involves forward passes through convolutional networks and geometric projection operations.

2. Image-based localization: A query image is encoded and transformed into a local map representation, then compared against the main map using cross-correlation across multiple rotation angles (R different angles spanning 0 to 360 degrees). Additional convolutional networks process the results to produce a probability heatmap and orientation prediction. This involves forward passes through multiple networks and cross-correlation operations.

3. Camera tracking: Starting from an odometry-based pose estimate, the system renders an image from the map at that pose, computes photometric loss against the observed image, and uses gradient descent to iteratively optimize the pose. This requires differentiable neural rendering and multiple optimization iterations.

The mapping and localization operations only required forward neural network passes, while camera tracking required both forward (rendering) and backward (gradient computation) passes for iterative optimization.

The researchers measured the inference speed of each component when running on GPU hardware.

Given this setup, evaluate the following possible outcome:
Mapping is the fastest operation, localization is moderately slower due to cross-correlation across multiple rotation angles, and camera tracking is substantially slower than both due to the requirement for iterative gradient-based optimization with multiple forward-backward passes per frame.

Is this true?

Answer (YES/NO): YES